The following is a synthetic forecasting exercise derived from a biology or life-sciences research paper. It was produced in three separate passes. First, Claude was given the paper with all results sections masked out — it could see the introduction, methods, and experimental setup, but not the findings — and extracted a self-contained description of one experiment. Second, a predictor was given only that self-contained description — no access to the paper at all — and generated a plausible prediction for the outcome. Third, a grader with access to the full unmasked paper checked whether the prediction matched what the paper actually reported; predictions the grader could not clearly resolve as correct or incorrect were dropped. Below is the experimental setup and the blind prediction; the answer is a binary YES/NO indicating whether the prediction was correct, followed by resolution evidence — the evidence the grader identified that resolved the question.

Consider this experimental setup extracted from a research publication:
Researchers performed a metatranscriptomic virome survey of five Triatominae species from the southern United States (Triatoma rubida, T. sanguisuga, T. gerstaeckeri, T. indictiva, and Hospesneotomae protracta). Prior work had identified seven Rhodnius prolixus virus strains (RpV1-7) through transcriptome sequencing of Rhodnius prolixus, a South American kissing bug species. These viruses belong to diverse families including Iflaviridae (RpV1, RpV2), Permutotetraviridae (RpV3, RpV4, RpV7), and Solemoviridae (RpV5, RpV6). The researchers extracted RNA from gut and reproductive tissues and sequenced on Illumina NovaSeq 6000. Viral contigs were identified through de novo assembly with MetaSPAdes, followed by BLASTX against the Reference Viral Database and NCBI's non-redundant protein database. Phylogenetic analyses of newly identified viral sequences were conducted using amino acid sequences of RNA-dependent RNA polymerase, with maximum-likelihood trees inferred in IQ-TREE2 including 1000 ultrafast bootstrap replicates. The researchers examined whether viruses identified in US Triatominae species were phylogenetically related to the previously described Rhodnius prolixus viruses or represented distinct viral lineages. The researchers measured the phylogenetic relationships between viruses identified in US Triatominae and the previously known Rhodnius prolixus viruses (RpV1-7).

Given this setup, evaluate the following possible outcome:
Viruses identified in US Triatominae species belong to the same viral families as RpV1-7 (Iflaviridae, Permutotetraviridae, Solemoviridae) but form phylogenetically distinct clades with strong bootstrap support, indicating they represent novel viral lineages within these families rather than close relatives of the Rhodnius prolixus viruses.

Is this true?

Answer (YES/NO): NO